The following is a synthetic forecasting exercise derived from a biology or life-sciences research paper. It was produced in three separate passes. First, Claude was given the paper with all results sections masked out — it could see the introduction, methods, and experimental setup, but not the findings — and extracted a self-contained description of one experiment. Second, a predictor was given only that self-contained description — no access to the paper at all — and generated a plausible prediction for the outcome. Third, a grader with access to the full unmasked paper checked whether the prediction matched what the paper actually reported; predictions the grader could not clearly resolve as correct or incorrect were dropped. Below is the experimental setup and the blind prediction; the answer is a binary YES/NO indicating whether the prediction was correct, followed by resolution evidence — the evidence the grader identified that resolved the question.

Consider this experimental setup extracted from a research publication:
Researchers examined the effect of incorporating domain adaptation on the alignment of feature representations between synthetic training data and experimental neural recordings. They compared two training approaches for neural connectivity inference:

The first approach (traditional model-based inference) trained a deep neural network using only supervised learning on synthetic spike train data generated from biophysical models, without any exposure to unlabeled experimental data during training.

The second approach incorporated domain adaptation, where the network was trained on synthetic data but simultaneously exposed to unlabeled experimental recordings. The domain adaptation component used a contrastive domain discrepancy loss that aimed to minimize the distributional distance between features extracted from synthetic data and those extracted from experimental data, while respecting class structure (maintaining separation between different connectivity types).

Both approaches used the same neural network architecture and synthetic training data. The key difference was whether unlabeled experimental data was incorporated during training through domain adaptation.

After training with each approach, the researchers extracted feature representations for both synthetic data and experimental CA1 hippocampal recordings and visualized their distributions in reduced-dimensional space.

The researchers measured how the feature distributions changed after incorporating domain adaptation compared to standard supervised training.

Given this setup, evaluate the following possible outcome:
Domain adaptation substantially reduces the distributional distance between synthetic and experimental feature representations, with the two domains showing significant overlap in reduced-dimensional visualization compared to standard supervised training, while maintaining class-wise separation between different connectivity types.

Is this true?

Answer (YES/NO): YES